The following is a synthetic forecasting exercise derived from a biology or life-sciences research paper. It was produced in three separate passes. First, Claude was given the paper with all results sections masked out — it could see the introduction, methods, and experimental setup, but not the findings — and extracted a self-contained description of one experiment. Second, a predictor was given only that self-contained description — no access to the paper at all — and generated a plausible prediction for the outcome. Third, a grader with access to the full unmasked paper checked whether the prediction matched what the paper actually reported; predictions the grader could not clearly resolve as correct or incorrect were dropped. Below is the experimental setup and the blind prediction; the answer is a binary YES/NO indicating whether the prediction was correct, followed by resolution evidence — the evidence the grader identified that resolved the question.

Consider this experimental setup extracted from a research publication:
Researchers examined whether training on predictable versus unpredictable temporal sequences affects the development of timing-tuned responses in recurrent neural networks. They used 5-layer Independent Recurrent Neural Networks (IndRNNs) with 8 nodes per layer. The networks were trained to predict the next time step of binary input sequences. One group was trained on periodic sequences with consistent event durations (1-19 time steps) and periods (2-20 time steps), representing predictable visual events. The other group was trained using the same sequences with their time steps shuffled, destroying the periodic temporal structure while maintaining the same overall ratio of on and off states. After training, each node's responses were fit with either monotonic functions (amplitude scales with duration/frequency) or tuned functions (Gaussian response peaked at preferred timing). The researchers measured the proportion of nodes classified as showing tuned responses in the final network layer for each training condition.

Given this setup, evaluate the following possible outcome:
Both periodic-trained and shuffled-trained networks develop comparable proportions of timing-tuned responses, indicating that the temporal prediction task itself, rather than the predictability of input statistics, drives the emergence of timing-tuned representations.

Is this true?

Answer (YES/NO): NO